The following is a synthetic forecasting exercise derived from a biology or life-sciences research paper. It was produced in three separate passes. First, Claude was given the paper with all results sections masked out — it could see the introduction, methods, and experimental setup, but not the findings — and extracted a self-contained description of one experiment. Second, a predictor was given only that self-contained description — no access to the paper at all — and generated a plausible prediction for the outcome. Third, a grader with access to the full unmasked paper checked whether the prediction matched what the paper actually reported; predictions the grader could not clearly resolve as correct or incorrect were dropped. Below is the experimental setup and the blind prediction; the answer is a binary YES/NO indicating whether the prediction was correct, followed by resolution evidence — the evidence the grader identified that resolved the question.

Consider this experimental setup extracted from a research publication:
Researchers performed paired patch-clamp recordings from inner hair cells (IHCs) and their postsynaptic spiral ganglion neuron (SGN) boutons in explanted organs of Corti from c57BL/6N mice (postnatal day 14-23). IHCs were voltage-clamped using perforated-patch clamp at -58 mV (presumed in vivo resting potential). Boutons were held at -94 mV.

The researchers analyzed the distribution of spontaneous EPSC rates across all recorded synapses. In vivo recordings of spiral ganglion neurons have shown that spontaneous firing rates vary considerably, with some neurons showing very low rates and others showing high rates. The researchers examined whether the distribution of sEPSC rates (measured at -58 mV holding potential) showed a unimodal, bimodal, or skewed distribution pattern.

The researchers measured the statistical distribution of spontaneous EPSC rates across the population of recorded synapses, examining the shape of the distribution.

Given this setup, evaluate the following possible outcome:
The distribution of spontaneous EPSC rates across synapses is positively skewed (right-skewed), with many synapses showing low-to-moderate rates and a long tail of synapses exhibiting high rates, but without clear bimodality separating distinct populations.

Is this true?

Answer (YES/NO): YES